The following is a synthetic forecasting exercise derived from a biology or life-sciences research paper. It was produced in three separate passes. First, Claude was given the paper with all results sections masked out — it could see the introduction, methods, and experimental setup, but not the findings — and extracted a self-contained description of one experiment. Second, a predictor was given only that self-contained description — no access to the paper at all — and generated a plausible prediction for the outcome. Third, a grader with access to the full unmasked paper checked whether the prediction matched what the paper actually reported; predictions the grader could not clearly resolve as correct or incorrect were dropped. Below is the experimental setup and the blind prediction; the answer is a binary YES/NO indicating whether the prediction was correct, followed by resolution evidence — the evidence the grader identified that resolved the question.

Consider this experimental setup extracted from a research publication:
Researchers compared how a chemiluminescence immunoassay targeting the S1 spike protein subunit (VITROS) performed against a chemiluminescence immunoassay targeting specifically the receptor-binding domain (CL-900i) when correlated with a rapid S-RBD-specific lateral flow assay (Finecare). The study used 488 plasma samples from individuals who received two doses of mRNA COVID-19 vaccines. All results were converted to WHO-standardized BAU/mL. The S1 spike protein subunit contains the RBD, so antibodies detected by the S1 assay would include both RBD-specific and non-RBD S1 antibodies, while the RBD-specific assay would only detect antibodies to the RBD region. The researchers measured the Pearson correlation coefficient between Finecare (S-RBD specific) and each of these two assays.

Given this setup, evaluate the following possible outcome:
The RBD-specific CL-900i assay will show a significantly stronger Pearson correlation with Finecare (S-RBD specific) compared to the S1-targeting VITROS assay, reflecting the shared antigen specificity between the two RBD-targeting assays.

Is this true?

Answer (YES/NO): NO